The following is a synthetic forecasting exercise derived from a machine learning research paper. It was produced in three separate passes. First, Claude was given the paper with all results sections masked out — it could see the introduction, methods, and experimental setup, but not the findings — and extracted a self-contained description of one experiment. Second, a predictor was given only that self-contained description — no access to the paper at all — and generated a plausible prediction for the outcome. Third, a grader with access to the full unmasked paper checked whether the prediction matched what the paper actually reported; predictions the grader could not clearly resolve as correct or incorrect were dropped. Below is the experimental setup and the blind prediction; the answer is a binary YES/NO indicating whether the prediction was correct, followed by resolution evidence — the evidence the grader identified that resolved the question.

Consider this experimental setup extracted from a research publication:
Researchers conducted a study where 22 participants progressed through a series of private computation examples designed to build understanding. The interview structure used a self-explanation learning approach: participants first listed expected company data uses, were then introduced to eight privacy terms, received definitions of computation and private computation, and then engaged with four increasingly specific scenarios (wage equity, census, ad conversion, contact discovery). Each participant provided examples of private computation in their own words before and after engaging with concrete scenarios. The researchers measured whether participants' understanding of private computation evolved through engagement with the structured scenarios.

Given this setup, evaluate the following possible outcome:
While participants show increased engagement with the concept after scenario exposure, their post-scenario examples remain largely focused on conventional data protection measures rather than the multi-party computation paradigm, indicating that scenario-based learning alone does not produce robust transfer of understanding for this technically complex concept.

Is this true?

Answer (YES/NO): NO